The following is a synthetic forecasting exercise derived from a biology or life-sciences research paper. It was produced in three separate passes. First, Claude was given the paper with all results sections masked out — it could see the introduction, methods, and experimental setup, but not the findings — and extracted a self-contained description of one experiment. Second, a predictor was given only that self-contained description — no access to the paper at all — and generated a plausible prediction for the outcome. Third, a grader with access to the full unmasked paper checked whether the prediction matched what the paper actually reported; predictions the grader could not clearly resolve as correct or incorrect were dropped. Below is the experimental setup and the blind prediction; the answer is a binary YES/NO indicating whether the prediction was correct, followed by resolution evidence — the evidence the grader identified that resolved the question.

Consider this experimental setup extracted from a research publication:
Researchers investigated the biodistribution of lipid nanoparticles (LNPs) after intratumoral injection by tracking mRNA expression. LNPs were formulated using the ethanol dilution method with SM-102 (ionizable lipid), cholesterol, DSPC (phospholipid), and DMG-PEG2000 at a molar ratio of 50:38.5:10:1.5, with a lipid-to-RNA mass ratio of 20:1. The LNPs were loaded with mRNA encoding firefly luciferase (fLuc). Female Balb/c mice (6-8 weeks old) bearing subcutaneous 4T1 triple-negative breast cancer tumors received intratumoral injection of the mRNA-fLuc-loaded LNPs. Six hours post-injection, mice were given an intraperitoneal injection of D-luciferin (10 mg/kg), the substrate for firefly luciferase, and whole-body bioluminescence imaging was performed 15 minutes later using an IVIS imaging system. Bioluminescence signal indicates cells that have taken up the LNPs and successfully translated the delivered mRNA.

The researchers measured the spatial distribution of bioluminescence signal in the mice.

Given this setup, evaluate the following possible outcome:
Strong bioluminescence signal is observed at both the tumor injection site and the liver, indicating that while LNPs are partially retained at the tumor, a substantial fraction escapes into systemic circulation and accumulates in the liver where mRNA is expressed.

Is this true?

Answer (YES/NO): NO